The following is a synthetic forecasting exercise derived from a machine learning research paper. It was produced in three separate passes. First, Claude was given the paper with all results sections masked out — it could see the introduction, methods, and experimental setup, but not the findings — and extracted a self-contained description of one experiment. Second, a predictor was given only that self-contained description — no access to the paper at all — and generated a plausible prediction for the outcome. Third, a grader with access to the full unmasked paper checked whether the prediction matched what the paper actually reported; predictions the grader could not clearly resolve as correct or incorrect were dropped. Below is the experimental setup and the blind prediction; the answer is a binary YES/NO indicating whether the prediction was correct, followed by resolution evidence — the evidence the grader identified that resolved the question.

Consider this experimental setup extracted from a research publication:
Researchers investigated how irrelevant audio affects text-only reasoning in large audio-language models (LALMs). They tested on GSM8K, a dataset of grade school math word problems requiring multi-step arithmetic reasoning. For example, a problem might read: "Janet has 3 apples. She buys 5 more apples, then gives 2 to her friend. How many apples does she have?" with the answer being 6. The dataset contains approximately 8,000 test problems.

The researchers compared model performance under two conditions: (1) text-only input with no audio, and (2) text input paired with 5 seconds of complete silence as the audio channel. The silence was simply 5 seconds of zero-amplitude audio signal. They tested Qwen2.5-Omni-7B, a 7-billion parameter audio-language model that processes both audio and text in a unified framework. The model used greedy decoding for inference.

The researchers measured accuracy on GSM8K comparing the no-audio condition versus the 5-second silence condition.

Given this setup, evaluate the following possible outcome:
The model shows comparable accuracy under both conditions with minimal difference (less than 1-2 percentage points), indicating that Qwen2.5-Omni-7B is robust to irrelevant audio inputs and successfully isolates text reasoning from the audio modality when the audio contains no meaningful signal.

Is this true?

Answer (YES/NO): NO